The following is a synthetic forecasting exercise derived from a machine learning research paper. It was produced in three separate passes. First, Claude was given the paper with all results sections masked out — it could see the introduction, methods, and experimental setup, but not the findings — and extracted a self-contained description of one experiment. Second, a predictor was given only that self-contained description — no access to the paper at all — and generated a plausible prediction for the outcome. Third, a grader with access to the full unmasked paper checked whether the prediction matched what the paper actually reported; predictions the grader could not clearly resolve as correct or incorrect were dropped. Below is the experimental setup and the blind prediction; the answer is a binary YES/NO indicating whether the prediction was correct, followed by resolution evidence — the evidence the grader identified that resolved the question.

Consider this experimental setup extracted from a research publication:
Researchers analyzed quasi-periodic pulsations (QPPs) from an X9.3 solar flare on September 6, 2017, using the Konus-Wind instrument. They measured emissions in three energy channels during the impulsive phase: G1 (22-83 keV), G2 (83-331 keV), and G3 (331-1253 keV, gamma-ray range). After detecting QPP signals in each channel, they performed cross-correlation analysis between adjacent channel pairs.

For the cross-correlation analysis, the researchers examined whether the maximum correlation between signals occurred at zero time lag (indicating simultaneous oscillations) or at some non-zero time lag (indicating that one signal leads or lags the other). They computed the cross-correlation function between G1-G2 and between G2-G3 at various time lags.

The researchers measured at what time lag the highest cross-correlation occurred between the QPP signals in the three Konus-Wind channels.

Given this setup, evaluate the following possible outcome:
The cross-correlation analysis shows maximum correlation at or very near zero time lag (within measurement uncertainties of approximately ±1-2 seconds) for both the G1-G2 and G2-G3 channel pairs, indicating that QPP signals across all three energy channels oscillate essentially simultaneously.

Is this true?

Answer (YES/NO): YES